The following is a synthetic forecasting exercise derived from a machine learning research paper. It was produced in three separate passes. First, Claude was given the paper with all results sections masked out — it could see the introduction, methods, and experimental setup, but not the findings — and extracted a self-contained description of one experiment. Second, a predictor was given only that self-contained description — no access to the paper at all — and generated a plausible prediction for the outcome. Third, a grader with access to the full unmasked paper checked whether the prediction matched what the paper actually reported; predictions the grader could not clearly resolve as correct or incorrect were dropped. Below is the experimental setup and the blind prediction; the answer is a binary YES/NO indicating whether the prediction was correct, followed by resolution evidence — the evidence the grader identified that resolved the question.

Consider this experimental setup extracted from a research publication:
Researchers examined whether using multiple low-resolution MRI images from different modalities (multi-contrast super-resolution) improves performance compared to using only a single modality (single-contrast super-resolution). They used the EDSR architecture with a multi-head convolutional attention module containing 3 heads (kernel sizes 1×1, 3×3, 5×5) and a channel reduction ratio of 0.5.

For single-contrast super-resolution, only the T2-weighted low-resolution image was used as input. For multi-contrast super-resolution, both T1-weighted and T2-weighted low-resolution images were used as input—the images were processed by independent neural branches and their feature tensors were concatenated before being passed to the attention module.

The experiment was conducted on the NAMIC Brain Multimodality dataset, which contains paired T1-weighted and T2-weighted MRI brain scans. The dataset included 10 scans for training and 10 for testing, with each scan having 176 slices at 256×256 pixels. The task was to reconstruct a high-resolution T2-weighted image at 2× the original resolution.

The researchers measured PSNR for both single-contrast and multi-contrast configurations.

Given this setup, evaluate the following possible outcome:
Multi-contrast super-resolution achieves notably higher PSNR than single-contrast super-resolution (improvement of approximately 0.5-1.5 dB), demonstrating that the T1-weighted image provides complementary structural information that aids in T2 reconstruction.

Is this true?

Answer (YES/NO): NO